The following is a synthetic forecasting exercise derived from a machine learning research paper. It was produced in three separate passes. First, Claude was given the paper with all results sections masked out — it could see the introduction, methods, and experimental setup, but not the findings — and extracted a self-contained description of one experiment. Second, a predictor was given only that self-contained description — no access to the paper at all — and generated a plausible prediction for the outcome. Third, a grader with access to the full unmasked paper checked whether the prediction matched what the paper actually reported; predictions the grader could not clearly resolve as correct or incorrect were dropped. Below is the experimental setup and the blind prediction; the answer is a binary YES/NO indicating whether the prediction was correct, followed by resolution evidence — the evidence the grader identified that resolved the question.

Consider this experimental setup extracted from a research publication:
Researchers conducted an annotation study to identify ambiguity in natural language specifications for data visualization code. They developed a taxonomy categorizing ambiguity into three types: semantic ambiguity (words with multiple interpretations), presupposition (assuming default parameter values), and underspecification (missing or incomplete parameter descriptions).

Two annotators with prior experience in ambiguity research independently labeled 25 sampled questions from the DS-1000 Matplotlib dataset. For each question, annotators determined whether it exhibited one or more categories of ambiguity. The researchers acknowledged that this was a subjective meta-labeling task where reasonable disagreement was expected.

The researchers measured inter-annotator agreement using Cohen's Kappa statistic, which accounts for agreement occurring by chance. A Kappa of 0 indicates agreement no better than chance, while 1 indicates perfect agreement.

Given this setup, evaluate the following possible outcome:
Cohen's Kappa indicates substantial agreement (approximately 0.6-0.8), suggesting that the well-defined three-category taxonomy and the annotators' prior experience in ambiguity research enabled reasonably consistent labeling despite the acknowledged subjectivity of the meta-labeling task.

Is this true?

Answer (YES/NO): NO